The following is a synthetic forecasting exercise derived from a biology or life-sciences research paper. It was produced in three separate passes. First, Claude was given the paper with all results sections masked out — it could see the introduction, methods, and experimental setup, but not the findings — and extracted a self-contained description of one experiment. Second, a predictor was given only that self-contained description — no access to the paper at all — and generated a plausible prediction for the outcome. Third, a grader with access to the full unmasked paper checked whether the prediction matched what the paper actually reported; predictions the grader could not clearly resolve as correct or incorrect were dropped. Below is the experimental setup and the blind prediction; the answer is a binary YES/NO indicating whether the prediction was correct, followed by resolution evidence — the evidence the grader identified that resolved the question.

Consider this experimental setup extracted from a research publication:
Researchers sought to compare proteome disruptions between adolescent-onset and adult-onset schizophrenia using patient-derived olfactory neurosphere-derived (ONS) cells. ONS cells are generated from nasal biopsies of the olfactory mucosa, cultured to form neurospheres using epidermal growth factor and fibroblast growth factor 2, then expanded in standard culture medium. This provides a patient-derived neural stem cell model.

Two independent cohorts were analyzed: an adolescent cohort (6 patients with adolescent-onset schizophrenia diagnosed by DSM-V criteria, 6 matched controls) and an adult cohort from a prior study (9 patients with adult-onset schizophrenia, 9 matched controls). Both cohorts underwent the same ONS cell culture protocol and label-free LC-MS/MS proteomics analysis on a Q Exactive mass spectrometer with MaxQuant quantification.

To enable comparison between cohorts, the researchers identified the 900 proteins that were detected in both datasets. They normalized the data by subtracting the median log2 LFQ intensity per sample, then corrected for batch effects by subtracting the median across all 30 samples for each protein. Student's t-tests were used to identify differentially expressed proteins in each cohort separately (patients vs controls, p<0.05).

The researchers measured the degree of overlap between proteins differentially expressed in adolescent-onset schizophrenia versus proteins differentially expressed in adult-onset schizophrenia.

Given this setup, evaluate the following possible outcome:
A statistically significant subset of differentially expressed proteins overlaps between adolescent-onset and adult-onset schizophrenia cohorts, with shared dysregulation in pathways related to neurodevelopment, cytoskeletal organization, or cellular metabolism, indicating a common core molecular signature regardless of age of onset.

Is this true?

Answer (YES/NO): YES